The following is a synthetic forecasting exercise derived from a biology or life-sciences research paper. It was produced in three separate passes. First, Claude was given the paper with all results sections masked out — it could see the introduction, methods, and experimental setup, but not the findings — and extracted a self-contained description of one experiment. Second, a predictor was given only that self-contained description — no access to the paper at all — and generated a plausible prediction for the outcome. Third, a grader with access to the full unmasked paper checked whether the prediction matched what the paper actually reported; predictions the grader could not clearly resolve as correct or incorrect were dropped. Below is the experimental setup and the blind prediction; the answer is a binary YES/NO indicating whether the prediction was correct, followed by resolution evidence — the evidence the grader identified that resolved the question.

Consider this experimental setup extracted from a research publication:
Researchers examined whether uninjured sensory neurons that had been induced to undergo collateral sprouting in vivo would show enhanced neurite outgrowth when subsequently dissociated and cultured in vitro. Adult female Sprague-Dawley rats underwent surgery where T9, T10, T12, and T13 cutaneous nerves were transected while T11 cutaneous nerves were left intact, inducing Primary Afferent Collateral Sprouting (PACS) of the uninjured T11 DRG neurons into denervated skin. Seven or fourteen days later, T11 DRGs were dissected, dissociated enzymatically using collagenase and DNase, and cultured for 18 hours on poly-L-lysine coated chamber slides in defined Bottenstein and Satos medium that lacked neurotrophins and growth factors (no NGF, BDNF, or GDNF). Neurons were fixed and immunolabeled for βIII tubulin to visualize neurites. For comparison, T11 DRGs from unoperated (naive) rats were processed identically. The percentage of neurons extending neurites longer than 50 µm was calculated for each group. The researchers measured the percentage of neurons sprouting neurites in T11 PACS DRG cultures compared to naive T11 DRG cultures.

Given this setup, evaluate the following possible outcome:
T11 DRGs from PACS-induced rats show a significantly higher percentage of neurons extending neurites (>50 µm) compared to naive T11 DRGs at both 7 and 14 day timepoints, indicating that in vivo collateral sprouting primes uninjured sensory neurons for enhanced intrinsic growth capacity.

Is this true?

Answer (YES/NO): YES